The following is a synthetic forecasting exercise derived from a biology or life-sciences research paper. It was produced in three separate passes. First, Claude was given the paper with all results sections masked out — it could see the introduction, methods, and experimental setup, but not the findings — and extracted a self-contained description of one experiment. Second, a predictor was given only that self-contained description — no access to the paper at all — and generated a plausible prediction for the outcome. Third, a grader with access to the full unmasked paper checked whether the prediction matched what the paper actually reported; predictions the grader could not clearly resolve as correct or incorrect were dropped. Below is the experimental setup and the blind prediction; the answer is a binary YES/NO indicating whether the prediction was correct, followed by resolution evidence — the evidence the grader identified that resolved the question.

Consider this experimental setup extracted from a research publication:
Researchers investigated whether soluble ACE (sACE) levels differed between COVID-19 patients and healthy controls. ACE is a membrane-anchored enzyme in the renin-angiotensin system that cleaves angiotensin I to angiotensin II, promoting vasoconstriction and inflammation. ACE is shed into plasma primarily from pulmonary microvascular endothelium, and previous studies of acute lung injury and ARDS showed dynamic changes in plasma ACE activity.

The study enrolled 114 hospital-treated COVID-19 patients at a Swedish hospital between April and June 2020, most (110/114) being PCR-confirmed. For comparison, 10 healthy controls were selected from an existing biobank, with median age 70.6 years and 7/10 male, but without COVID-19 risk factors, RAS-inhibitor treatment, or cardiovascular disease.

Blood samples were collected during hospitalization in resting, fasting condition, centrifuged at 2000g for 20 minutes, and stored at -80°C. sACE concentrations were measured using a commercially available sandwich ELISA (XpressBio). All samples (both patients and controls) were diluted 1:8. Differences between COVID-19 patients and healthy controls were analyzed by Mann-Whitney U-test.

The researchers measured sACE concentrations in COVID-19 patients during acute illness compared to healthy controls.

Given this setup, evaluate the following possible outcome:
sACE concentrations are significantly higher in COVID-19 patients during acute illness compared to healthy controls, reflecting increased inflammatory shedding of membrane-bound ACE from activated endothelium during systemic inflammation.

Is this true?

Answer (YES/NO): NO